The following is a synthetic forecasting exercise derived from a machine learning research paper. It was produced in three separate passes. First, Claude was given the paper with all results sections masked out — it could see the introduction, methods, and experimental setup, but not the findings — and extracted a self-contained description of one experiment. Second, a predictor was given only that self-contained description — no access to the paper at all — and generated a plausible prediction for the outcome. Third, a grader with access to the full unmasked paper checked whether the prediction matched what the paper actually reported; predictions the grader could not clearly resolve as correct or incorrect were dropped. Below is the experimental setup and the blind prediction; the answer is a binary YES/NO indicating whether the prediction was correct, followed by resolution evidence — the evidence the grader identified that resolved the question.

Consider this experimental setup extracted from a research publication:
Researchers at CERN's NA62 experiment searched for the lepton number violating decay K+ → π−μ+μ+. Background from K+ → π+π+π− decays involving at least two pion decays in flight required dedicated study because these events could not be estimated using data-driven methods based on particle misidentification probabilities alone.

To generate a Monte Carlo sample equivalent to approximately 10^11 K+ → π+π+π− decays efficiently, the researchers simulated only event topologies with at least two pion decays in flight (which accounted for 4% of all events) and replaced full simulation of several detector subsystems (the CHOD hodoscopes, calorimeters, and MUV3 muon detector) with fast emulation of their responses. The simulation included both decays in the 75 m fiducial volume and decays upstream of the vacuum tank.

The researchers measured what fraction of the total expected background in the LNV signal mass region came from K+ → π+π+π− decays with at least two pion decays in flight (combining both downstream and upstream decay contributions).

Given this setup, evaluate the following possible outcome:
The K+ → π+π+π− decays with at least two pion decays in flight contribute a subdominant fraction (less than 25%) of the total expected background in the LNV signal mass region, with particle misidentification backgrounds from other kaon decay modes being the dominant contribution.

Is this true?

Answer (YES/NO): NO